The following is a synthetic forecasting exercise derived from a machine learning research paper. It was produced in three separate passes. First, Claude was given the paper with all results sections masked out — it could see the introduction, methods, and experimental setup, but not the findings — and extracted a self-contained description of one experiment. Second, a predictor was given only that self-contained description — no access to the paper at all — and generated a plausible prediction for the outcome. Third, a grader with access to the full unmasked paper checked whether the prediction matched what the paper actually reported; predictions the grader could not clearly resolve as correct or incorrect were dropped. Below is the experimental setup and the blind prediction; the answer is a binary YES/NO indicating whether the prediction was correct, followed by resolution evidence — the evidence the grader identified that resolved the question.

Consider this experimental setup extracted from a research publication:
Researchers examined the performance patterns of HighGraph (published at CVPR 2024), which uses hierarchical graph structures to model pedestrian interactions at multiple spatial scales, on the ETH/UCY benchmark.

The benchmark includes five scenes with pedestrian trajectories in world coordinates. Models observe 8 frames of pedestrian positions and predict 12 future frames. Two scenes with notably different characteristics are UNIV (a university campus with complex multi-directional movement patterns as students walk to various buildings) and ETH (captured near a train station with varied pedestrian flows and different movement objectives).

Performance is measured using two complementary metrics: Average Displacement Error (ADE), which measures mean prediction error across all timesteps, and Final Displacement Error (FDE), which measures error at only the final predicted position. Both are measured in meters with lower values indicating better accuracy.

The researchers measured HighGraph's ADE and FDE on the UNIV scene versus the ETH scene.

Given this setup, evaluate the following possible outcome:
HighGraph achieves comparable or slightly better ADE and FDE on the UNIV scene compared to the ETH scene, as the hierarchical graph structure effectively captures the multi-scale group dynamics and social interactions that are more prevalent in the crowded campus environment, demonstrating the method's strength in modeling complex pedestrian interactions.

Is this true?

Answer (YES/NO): NO